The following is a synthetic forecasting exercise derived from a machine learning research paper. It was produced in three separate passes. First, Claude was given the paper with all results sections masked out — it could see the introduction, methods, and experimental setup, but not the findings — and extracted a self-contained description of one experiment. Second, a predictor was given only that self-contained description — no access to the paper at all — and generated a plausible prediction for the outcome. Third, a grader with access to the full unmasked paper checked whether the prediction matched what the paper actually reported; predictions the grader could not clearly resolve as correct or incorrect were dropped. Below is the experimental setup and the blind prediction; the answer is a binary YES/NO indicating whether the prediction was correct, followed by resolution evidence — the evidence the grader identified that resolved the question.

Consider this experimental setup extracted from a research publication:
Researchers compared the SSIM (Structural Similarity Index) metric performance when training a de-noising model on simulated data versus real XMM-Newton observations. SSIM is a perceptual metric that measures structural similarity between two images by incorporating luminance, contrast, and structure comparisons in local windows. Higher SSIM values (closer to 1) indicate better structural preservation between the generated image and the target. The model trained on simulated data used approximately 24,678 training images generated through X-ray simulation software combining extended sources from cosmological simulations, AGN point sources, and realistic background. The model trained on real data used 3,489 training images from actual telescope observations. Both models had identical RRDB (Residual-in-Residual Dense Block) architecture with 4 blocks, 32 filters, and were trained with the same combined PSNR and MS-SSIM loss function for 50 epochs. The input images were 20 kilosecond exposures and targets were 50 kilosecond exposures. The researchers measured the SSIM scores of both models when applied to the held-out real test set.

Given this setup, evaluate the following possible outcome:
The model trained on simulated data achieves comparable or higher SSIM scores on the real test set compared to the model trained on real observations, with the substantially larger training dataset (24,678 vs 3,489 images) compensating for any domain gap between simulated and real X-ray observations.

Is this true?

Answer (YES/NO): NO